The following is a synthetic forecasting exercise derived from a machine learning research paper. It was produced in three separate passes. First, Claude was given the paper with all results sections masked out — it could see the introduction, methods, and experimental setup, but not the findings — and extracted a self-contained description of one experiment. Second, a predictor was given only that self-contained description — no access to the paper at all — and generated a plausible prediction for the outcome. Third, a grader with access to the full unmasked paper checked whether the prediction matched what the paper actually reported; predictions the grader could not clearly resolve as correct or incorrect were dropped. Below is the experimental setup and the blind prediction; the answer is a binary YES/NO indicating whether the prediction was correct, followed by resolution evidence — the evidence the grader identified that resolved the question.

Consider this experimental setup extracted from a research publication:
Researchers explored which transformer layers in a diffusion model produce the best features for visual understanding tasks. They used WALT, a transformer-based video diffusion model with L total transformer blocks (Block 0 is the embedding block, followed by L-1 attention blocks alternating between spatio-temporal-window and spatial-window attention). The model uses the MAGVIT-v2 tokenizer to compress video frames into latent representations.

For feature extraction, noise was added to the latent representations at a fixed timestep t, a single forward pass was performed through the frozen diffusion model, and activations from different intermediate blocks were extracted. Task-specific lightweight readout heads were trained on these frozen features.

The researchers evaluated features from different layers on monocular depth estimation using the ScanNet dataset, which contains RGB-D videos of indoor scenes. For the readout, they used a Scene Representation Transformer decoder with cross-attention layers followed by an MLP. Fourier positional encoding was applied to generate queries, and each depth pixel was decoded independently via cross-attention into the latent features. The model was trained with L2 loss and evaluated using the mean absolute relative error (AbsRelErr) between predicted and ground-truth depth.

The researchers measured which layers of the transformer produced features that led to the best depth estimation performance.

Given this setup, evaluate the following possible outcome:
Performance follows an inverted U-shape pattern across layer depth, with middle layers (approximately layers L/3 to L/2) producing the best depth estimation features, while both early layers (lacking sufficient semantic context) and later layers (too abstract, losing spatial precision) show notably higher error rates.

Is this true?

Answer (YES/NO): NO